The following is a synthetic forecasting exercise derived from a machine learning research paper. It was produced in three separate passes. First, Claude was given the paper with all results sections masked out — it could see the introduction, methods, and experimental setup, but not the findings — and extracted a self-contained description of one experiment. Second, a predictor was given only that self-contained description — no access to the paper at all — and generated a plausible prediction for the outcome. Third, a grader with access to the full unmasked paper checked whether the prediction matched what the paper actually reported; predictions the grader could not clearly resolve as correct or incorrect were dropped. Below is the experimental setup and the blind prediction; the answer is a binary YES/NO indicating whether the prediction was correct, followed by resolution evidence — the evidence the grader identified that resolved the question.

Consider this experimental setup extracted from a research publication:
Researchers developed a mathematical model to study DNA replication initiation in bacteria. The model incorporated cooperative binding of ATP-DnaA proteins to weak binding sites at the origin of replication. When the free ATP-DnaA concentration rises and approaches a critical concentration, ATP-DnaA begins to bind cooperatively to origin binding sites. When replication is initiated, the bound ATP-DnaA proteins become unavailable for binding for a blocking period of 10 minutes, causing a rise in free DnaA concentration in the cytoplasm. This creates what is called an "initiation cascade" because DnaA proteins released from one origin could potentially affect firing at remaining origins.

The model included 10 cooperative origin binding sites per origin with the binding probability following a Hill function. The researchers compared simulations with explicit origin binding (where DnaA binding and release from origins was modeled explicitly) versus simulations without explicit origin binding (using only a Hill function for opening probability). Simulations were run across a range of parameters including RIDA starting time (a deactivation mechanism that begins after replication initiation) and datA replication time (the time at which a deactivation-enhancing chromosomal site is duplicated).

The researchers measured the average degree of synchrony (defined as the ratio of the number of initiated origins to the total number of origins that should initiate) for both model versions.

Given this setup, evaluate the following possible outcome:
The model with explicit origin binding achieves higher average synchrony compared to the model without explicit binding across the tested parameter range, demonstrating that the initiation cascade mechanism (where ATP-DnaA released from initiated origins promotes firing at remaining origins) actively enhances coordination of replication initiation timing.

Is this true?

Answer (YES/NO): NO